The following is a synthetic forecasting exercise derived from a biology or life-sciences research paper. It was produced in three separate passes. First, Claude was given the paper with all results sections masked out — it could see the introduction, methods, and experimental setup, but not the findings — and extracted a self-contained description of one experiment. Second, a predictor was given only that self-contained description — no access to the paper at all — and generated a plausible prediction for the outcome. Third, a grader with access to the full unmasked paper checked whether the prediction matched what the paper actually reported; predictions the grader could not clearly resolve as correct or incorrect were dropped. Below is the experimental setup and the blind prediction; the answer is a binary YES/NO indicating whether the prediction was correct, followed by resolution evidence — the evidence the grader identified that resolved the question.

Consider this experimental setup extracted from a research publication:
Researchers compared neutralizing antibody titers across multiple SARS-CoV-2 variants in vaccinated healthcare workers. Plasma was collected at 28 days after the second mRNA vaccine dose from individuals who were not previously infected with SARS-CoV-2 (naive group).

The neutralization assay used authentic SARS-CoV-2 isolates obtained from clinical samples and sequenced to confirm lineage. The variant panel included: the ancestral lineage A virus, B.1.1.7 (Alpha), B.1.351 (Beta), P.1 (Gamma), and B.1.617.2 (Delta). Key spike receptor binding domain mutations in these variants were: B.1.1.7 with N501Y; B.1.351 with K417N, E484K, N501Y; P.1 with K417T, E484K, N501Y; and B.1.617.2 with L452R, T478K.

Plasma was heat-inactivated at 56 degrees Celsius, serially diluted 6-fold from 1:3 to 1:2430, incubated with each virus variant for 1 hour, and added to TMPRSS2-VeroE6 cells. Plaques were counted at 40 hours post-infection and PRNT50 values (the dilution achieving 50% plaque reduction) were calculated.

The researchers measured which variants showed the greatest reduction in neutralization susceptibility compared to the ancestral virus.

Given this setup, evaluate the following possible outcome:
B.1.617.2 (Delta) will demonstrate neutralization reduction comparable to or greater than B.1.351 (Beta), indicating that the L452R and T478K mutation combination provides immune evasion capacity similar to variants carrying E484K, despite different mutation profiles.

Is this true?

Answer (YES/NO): NO